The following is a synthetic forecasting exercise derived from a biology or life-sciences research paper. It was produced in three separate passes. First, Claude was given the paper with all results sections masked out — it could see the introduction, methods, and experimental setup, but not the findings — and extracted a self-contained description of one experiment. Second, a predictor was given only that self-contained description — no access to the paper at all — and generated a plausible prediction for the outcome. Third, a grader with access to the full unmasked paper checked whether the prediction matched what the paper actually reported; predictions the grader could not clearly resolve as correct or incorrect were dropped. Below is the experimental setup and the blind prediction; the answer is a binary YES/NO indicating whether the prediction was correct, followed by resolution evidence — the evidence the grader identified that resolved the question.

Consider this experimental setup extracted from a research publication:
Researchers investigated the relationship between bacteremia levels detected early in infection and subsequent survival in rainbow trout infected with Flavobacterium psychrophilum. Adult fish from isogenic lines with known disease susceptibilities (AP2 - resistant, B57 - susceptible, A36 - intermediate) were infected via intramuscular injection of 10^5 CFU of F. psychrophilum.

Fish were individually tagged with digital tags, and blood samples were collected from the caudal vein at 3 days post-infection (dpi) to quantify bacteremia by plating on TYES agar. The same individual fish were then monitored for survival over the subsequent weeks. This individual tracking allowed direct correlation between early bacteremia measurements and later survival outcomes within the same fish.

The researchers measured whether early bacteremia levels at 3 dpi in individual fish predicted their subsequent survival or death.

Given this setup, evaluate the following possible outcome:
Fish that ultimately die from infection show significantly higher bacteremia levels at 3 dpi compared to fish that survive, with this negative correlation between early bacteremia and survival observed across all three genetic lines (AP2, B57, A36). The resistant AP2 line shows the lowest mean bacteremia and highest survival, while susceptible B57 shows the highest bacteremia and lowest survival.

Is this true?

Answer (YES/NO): NO